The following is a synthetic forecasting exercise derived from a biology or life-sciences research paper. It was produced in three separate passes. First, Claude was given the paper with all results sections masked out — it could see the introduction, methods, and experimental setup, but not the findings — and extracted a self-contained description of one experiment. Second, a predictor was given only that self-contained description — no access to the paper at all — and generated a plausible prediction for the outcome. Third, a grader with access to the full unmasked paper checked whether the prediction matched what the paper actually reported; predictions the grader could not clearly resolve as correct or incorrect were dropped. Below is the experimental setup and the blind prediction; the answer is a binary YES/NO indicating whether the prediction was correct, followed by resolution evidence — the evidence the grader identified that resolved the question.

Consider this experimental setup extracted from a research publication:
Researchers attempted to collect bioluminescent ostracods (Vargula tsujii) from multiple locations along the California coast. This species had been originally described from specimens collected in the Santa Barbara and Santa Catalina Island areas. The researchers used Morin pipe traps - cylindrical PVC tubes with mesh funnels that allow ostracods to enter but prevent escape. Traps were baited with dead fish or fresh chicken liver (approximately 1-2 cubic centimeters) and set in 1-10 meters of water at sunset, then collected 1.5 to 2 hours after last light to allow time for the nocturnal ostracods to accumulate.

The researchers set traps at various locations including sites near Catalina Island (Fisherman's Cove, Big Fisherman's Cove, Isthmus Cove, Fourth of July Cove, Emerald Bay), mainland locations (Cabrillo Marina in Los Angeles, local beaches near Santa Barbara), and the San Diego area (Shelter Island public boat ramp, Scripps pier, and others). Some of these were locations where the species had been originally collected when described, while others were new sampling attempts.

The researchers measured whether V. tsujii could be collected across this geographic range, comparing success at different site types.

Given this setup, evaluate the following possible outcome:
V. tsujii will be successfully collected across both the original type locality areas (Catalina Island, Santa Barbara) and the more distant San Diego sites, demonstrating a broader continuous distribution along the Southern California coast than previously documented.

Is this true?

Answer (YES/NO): NO